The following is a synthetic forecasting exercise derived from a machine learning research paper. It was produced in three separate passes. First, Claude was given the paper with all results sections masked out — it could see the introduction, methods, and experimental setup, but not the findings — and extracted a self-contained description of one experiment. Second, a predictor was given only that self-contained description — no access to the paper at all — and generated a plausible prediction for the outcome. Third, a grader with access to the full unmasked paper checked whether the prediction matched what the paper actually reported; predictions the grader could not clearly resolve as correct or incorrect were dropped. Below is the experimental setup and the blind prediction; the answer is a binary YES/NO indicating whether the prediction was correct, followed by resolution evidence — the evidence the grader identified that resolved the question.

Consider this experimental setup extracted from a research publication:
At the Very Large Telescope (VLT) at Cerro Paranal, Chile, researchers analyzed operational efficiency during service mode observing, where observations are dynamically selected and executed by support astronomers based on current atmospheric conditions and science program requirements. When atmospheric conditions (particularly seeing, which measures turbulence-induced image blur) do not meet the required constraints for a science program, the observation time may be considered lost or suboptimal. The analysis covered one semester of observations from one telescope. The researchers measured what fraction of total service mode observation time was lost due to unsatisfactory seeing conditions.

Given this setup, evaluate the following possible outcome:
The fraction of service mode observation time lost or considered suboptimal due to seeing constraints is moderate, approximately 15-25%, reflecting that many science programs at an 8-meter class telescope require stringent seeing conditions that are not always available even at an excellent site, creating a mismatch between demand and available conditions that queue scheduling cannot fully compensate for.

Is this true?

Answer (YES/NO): NO